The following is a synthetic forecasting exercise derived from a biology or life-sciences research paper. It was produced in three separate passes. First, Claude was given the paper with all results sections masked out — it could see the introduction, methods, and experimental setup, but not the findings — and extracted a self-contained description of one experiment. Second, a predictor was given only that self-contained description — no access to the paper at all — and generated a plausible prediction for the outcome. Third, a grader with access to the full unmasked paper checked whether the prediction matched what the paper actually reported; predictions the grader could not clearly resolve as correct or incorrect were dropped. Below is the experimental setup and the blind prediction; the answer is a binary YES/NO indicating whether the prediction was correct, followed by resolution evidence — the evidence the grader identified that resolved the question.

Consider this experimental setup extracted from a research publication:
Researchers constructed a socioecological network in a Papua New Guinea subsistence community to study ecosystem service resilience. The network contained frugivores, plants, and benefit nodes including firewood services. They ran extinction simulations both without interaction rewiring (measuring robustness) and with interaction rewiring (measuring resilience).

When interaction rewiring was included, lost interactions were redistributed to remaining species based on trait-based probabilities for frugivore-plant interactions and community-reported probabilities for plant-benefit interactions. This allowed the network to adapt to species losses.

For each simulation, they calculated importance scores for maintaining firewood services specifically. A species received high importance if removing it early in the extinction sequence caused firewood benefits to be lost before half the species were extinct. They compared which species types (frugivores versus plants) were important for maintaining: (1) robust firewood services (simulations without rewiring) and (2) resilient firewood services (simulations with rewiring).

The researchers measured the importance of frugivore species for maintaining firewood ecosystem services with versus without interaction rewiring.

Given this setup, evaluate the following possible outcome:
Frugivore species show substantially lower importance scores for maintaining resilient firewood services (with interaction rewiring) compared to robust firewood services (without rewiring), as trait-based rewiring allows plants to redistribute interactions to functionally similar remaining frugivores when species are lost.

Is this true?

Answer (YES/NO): YES